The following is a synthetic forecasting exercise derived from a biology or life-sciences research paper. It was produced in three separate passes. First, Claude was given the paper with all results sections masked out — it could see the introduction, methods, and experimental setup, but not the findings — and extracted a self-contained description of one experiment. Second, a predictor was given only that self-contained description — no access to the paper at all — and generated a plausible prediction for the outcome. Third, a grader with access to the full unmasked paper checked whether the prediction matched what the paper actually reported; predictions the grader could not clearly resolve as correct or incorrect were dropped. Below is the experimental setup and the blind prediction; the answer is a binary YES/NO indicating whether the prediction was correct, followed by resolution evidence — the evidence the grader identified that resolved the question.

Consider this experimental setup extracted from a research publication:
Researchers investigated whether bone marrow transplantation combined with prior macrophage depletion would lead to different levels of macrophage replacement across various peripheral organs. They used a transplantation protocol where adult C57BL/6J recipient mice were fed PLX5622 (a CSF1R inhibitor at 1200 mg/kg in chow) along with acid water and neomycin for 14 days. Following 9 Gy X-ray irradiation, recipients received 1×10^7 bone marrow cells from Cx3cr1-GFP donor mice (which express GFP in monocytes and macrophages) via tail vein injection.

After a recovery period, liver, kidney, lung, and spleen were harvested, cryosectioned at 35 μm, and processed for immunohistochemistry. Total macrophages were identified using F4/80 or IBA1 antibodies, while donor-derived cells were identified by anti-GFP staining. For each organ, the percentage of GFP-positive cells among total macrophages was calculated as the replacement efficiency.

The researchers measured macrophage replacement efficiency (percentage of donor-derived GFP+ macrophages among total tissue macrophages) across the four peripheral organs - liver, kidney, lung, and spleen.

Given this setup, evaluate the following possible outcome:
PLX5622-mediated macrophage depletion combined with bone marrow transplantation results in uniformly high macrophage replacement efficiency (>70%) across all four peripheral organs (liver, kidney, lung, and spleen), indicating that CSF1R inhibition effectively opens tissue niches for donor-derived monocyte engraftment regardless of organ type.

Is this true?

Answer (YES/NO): NO